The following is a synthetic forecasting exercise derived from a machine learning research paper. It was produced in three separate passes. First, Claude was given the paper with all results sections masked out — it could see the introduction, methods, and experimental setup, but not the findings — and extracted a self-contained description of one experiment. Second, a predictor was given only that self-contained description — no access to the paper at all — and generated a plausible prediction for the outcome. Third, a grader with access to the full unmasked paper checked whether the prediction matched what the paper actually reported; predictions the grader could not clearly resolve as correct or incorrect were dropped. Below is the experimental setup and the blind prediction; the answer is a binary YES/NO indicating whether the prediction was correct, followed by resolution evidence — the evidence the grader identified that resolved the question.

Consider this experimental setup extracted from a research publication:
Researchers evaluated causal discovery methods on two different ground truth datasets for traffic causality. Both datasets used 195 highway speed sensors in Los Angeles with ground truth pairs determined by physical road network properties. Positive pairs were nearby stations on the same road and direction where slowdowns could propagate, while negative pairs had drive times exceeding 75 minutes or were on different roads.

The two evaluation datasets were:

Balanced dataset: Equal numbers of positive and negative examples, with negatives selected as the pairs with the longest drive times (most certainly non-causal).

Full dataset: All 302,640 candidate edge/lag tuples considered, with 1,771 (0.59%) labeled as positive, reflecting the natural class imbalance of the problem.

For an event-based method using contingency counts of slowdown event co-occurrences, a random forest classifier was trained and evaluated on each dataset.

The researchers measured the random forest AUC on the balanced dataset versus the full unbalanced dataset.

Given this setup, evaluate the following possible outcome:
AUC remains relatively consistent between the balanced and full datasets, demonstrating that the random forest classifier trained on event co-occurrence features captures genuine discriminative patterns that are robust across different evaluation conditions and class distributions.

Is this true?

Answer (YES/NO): NO